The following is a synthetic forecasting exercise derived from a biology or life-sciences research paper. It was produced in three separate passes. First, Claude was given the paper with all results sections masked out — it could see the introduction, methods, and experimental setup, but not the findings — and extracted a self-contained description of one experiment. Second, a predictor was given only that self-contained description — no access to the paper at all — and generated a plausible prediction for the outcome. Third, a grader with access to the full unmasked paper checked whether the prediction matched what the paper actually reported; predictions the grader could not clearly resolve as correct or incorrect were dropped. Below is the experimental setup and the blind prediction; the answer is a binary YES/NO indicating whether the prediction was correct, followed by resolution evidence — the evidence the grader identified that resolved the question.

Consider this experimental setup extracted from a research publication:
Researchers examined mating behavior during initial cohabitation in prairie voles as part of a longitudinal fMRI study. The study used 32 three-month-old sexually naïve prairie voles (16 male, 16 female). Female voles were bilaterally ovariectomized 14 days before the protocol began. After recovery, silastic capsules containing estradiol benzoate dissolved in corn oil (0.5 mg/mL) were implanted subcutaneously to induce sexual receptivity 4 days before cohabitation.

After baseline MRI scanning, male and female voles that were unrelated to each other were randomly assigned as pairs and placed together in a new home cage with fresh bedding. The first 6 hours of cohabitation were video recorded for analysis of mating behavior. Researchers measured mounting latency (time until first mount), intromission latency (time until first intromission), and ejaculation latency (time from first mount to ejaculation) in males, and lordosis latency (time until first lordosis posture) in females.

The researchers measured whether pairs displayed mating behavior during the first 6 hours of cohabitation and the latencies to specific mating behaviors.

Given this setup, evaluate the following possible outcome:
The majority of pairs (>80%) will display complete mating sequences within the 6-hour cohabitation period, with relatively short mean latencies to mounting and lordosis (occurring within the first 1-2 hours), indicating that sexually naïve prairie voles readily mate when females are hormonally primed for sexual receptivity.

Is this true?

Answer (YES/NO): YES